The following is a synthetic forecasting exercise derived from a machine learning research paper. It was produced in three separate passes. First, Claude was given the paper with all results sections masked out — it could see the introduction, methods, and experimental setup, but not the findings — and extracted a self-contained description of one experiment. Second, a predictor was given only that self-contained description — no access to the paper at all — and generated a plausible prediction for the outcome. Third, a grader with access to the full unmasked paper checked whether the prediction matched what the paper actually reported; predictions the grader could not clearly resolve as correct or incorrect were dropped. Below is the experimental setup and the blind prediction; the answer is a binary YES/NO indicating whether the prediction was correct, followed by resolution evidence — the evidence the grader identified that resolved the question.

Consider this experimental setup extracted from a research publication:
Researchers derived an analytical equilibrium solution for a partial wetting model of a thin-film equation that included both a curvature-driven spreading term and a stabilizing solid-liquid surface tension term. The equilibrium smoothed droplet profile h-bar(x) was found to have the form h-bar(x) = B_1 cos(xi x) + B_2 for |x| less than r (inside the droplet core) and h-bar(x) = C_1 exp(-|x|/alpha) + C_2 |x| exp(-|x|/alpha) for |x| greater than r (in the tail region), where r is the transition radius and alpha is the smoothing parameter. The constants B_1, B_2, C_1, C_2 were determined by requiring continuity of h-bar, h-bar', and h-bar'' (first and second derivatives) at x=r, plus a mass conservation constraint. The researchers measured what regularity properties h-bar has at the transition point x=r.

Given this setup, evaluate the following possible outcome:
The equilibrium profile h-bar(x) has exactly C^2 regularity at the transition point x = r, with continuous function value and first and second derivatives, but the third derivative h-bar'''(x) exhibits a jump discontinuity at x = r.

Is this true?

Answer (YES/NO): NO